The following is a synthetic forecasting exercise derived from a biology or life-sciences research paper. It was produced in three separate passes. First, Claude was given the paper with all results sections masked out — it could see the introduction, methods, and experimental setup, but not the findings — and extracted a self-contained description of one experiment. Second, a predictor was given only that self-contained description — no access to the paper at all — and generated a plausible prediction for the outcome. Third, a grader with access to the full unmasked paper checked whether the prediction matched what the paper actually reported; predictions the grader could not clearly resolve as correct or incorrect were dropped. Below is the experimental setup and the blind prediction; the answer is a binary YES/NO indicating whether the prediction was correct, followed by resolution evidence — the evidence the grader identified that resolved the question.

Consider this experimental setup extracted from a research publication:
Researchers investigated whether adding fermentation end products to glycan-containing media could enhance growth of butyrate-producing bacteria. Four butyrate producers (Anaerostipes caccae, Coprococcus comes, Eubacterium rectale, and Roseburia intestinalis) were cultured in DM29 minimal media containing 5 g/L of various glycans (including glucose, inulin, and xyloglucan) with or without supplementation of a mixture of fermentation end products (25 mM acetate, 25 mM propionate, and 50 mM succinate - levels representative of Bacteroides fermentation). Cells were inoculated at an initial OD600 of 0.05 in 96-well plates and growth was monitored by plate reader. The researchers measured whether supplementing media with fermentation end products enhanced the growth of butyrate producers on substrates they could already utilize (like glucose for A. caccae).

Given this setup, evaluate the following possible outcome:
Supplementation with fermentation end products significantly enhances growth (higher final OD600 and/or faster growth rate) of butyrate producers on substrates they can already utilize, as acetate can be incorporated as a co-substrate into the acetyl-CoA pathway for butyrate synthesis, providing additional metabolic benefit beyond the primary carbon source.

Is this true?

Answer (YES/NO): NO